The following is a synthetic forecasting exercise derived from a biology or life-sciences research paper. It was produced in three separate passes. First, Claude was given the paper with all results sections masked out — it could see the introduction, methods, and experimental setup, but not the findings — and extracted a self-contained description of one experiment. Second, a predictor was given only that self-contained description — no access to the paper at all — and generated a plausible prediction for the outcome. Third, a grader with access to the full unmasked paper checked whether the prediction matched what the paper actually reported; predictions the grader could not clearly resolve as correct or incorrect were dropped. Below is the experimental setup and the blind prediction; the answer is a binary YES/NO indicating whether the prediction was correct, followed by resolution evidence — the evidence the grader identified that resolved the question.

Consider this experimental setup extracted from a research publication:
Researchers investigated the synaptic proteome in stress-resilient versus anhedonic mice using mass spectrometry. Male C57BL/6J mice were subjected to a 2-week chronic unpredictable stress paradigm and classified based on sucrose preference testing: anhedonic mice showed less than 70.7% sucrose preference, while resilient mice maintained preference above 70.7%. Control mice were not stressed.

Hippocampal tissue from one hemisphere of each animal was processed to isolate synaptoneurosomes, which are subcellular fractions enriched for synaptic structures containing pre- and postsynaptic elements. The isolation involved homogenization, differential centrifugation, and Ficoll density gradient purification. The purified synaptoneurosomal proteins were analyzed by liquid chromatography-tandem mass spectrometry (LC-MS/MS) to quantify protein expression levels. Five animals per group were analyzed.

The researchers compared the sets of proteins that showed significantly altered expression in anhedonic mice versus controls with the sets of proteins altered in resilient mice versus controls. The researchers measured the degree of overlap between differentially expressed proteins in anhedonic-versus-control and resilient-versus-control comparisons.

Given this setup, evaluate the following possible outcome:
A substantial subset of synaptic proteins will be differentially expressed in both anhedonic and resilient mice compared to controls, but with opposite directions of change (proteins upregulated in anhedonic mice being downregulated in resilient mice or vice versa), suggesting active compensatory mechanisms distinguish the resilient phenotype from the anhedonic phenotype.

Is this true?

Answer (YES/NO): NO